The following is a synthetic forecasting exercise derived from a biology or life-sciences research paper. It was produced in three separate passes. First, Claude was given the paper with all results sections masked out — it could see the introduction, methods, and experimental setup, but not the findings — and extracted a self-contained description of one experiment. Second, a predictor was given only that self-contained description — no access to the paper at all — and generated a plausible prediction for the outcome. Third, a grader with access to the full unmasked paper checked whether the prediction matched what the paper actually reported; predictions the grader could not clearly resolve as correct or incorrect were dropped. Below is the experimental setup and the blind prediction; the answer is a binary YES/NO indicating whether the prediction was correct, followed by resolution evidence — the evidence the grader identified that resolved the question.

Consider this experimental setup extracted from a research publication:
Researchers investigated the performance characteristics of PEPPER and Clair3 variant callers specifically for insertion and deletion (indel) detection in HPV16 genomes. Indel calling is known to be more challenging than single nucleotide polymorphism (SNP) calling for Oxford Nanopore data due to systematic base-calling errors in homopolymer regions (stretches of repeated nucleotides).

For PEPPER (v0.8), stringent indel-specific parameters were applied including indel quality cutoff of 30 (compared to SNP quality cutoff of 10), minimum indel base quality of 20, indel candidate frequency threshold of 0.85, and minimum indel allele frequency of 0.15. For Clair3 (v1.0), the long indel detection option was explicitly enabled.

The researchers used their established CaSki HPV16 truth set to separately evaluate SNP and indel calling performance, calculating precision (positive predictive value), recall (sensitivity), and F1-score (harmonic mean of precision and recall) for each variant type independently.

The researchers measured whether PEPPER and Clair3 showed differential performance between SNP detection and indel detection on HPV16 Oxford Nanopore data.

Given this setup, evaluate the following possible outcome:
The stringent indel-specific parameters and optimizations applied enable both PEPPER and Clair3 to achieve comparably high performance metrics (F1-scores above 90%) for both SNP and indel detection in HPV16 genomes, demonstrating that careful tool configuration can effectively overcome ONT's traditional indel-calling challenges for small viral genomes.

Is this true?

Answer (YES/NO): NO